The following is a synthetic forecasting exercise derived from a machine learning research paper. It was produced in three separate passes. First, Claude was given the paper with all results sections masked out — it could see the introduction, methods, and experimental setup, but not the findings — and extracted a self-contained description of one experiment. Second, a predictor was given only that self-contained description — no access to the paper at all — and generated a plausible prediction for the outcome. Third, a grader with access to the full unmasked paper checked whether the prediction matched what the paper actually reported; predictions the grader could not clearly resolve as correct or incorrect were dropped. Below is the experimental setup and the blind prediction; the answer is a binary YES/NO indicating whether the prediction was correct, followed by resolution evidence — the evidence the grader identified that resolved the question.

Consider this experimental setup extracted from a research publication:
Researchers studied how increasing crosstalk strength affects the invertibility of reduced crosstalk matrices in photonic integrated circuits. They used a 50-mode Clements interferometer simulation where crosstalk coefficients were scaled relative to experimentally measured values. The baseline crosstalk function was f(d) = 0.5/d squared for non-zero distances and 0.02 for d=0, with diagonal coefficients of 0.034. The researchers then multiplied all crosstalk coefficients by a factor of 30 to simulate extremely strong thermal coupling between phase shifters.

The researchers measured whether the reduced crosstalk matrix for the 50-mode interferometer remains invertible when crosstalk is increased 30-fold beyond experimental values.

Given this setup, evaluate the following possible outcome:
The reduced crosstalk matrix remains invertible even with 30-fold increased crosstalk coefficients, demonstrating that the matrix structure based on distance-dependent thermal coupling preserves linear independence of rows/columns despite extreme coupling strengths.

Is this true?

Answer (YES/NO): NO